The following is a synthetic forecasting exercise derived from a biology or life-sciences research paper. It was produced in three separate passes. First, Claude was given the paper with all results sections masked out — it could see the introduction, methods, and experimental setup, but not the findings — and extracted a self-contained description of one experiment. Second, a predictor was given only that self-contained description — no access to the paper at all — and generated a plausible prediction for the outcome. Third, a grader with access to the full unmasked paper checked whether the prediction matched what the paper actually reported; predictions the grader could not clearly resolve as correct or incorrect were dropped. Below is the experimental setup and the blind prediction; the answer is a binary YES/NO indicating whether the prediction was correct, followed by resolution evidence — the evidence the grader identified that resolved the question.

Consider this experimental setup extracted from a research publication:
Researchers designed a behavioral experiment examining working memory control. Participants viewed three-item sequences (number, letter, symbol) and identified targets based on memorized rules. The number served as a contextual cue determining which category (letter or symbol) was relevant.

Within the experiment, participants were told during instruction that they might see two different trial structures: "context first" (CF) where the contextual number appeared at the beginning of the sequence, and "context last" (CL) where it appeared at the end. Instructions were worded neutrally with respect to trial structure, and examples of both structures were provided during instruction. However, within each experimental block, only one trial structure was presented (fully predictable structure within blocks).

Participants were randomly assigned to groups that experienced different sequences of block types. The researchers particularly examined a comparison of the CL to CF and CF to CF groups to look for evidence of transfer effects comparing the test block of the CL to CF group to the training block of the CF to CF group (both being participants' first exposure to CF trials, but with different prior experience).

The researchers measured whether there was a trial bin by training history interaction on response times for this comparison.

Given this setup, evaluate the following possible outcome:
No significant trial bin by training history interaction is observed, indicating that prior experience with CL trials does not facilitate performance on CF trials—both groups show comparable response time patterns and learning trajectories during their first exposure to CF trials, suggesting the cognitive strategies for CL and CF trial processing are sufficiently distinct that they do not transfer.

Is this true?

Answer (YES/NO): NO